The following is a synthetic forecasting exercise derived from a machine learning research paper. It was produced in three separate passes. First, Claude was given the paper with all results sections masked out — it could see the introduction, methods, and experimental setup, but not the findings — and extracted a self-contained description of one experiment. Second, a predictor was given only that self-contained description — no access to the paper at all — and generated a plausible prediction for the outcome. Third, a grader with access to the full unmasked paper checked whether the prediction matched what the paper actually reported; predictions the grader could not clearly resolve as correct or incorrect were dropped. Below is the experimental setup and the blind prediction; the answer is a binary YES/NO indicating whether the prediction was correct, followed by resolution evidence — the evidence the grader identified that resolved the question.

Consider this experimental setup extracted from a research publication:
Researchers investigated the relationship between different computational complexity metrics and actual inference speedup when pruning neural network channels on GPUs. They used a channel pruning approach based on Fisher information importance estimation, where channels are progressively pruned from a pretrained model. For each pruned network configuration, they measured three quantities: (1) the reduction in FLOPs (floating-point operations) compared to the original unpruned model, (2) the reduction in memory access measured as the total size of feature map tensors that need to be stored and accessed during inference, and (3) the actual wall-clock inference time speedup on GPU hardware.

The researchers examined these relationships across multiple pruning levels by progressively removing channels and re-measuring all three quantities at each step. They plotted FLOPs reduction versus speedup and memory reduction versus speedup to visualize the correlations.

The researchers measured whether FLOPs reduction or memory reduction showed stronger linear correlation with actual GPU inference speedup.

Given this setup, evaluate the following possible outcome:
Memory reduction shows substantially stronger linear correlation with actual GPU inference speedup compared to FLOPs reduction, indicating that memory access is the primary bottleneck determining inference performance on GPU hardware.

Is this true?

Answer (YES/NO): YES